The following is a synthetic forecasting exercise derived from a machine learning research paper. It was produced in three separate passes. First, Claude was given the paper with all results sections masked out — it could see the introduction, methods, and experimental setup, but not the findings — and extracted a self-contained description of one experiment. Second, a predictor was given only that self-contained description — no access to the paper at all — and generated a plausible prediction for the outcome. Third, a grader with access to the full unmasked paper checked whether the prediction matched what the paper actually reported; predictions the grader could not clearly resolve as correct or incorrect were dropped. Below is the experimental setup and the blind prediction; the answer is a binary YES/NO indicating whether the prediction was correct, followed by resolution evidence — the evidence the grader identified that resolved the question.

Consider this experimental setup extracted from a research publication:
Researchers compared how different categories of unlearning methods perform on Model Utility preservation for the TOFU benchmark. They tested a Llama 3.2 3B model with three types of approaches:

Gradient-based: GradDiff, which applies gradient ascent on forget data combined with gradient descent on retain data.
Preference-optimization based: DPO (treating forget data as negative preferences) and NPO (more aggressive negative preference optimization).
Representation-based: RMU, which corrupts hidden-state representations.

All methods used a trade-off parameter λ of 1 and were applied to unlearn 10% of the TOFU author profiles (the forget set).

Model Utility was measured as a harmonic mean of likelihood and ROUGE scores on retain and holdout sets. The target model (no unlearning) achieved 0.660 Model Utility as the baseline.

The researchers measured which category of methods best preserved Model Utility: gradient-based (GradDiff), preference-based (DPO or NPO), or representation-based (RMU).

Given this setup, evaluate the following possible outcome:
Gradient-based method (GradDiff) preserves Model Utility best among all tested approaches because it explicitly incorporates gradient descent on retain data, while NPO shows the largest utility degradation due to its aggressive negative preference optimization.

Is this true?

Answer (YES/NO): NO